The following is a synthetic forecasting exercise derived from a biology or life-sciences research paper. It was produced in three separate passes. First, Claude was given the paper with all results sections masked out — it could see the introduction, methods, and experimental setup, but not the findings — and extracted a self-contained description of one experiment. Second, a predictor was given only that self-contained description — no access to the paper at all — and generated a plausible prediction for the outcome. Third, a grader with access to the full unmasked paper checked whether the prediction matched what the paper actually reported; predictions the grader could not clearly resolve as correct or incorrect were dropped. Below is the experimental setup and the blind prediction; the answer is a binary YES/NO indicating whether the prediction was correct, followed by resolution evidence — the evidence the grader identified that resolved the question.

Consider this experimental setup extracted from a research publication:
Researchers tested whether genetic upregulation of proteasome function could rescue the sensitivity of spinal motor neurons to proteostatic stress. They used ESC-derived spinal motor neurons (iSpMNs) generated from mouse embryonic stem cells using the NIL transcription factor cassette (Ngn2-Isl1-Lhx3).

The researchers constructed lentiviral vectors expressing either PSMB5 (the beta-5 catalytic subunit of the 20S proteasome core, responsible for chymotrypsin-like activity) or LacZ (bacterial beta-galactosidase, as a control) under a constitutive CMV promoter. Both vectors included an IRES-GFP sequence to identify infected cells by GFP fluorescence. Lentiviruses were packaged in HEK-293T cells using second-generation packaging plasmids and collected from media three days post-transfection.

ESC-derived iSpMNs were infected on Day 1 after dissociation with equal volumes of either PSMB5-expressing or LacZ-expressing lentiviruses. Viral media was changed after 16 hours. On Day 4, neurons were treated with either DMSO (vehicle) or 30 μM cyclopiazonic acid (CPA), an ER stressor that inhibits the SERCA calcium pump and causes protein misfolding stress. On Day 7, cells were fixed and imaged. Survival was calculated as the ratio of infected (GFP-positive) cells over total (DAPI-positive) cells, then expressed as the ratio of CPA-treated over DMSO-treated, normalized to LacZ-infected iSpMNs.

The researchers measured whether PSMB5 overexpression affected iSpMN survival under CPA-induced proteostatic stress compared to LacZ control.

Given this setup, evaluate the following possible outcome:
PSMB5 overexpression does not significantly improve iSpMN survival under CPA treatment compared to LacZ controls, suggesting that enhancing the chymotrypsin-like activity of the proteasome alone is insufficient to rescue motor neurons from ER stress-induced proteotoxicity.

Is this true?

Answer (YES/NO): NO